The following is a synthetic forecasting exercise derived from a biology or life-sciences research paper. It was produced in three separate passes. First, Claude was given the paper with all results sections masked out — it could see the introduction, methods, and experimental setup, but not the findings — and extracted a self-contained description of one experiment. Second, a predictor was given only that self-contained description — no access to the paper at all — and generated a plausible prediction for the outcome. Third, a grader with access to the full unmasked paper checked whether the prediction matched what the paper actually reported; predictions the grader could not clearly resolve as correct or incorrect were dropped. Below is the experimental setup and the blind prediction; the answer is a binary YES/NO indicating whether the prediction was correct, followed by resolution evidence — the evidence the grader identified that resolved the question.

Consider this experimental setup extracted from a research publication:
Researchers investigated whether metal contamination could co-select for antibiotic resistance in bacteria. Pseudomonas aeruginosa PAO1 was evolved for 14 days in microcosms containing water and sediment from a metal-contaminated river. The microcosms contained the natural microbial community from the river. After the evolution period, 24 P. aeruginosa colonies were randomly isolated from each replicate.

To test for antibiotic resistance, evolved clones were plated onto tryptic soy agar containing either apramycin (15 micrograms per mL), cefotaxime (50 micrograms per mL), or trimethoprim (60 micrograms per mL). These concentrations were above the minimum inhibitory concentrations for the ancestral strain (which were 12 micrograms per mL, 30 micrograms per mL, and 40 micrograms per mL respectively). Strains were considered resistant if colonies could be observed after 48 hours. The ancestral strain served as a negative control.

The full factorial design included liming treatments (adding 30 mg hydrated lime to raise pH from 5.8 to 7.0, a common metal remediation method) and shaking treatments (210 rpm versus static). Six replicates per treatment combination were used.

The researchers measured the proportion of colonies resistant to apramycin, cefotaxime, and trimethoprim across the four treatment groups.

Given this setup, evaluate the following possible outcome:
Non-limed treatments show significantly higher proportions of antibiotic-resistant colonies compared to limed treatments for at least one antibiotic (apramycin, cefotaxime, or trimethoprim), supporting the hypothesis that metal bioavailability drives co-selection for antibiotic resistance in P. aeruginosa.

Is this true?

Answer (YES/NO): NO